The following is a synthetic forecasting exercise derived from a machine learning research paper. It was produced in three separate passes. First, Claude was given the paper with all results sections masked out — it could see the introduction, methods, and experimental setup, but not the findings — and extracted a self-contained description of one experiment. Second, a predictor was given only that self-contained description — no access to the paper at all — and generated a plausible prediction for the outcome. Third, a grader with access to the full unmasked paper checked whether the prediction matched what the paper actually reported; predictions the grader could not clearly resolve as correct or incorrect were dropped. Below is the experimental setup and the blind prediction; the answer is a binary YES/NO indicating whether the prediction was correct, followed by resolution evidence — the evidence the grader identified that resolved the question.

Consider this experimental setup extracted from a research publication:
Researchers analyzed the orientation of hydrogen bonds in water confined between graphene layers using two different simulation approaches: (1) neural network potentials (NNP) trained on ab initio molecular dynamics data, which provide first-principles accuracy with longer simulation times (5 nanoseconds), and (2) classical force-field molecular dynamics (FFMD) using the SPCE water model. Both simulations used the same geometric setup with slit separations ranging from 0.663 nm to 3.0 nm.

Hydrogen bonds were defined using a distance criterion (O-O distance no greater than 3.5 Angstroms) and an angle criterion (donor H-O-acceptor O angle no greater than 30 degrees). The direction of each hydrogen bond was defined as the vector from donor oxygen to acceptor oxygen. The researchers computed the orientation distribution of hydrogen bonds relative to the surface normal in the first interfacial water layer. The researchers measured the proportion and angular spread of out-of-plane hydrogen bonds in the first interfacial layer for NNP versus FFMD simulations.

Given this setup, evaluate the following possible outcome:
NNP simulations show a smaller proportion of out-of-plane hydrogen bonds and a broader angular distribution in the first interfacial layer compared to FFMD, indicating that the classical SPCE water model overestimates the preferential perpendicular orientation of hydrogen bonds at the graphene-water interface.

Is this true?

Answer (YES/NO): NO